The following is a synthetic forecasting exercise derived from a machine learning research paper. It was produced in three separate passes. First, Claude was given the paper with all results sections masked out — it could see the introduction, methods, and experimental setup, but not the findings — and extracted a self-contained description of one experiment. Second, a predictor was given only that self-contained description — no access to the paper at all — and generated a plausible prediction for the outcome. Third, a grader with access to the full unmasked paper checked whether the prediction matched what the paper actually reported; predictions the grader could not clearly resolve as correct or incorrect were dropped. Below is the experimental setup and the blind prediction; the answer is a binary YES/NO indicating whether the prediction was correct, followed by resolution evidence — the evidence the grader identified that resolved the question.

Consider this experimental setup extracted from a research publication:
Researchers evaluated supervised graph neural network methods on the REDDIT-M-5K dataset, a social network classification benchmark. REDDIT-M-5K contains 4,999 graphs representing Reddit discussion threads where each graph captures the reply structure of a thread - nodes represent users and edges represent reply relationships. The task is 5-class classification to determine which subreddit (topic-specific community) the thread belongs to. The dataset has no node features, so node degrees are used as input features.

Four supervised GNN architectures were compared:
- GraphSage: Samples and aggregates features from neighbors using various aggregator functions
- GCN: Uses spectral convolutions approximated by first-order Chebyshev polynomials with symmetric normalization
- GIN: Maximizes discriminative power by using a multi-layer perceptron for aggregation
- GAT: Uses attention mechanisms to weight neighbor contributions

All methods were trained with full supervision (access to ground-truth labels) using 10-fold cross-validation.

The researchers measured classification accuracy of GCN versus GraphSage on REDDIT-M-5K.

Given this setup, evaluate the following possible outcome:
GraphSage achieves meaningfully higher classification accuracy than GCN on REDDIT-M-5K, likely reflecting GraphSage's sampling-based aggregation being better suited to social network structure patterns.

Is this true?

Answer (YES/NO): YES